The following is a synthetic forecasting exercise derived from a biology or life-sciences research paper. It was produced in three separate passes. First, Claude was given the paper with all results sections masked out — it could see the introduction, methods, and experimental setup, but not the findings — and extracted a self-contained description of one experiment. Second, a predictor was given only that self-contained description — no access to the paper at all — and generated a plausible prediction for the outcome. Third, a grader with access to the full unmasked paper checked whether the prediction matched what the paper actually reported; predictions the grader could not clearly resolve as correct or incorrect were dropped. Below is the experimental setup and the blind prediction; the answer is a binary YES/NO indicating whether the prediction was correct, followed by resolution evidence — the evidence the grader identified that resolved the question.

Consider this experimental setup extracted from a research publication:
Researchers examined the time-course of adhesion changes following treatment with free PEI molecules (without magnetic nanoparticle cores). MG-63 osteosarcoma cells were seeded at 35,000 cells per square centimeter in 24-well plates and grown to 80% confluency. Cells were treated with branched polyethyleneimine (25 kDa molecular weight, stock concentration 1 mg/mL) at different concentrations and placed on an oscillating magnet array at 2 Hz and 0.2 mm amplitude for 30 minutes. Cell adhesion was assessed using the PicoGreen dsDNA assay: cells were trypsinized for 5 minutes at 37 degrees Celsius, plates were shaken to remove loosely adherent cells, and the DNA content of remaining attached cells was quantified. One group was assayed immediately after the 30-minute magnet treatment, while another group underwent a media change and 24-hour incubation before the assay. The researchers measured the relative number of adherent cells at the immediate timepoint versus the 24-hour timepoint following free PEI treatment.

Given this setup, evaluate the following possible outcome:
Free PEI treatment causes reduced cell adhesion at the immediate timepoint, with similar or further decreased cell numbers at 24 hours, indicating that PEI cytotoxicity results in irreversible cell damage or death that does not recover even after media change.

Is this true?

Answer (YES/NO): NO